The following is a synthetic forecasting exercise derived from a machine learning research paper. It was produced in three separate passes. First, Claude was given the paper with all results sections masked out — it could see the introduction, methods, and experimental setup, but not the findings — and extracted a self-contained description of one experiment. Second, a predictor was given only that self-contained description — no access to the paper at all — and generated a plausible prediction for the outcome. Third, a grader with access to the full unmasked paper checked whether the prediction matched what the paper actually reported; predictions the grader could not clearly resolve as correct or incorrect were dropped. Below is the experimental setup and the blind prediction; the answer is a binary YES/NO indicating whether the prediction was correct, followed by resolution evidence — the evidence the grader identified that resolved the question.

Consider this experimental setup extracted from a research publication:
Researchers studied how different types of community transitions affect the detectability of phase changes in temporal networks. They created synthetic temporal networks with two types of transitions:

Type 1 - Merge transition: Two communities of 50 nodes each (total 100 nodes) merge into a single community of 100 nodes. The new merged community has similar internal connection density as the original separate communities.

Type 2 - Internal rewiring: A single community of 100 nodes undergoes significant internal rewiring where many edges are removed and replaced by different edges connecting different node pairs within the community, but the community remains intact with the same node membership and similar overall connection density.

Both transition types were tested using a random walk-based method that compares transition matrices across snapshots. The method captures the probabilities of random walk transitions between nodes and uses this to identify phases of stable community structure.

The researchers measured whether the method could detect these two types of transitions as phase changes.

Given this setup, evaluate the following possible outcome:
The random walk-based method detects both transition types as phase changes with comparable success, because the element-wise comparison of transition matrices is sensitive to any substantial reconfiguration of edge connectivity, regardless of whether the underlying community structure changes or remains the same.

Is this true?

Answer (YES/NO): NO